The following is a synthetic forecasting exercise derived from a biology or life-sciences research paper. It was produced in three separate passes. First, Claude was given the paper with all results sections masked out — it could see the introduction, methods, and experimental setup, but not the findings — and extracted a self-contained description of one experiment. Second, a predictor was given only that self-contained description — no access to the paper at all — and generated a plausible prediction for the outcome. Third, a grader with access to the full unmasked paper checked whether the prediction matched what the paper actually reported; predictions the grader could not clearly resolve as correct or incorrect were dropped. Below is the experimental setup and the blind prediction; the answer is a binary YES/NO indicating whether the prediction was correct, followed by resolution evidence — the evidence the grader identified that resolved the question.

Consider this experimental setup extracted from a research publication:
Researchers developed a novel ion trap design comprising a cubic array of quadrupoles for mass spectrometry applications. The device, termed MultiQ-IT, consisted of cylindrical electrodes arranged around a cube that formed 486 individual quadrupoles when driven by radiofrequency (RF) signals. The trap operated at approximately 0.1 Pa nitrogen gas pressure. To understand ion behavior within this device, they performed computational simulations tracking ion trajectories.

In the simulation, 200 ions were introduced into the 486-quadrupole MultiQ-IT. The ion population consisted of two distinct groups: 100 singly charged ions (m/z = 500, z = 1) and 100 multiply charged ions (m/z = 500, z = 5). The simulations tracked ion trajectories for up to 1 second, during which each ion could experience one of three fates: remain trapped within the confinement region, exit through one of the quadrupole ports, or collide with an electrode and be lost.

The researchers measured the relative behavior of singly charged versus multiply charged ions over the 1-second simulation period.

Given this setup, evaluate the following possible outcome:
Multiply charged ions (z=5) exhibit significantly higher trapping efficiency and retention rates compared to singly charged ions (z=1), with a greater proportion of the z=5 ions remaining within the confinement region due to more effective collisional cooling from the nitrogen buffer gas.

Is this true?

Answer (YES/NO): NO